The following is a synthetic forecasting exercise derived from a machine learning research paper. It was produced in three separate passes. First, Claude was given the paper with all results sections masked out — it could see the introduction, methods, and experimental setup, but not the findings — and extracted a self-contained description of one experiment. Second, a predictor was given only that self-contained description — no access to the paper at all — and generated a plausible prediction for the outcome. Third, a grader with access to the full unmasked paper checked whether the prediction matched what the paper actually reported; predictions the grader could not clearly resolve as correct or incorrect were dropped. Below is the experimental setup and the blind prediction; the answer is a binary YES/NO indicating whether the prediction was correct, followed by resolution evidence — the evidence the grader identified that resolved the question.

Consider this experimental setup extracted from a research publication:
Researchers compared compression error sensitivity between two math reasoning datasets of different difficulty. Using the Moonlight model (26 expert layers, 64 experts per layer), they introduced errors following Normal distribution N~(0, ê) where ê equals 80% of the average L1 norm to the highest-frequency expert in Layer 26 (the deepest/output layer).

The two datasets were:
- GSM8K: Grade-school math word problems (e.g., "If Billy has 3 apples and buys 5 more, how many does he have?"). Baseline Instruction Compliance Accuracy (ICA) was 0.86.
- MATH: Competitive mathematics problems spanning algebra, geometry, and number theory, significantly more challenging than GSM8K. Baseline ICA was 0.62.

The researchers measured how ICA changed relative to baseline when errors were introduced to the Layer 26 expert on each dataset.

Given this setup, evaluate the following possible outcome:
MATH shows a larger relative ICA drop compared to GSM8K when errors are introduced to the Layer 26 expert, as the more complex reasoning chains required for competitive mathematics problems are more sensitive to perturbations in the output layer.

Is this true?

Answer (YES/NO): NO